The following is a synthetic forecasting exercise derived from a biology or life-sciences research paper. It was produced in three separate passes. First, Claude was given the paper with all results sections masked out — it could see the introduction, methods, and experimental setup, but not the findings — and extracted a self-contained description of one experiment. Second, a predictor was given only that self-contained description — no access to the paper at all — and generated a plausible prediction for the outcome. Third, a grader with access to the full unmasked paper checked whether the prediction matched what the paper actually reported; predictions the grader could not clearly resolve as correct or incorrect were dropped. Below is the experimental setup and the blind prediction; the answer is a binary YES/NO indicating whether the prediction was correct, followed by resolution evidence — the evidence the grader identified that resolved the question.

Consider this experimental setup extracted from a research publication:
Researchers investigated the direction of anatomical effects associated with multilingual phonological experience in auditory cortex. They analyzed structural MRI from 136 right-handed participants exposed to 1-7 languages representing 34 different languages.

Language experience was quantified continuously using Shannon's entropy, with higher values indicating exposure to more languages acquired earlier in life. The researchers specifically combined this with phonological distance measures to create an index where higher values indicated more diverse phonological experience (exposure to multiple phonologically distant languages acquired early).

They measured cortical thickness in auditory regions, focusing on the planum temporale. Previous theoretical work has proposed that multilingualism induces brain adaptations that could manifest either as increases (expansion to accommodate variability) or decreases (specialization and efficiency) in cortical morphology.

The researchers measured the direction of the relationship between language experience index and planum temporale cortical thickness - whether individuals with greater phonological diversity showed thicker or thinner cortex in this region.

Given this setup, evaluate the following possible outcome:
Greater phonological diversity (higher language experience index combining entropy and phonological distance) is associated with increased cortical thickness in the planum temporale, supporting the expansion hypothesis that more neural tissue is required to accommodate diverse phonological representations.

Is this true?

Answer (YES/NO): NO